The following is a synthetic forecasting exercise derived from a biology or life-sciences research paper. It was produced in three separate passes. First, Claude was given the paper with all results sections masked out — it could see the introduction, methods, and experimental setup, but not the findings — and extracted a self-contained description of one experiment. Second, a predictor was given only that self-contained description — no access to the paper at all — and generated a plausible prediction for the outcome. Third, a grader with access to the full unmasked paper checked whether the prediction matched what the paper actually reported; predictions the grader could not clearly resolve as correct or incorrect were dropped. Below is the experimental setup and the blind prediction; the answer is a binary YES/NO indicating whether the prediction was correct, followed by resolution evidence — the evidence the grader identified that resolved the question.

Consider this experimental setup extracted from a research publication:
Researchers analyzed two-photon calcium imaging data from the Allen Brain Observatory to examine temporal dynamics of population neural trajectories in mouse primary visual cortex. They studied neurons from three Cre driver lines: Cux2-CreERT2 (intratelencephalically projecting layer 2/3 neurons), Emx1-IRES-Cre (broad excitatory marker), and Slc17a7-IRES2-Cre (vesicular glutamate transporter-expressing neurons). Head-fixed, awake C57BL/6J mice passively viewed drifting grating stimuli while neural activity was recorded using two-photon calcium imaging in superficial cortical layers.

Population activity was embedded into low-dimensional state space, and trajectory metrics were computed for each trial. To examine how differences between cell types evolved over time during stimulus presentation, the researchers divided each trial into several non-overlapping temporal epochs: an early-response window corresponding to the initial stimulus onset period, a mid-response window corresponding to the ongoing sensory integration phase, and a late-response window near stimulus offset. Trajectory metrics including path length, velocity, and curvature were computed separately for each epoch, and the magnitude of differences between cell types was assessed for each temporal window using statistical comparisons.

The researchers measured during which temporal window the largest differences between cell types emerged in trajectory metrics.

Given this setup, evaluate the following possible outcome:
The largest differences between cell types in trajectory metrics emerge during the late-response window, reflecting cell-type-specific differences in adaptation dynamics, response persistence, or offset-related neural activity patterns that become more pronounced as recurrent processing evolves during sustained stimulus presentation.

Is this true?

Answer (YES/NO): NO